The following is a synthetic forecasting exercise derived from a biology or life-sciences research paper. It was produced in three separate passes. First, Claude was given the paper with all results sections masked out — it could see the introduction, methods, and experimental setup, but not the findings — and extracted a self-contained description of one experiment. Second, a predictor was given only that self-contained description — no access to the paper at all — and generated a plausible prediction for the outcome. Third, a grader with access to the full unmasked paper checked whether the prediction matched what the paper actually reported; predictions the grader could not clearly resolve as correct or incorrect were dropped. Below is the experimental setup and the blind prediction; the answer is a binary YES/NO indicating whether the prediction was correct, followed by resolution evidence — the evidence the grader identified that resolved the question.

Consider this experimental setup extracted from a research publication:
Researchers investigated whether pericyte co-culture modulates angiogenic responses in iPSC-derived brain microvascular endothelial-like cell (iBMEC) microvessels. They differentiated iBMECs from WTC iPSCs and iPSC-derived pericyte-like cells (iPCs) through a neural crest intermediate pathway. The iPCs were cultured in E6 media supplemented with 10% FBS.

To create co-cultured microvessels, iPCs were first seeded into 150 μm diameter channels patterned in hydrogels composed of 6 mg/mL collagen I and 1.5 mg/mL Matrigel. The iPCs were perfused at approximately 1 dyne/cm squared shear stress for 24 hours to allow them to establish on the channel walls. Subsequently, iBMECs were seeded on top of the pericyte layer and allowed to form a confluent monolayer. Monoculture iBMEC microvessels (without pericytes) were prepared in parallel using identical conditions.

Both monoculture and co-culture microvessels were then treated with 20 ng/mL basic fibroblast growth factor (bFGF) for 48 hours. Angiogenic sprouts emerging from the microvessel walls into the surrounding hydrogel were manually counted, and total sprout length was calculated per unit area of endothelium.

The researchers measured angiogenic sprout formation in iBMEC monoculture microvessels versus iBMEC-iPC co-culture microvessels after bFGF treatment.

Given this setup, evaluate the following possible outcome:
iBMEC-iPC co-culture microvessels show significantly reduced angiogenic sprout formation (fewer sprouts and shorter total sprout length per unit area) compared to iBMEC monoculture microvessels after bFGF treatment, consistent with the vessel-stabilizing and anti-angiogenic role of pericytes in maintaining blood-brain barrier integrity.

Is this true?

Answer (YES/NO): NO